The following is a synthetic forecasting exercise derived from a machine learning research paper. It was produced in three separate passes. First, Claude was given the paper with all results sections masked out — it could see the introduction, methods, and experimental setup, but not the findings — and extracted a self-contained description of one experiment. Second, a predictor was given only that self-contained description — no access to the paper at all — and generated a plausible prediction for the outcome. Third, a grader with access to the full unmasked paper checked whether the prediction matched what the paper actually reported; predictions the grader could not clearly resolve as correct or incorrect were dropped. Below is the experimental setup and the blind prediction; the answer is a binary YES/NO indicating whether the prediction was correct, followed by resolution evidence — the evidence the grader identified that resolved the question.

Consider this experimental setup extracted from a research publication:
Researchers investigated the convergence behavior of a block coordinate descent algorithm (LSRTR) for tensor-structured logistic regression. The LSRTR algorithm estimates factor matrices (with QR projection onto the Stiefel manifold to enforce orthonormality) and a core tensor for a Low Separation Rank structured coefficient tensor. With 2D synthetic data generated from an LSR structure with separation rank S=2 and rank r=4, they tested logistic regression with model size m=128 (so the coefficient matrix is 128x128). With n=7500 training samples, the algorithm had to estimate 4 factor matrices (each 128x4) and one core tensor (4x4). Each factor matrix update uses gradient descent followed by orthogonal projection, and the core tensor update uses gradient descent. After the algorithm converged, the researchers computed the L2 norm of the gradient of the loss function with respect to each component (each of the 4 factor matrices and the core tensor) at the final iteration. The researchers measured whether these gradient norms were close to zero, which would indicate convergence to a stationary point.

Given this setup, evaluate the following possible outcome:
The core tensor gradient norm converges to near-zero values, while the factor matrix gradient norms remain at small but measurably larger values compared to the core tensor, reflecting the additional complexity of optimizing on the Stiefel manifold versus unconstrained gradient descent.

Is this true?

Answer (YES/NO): NO